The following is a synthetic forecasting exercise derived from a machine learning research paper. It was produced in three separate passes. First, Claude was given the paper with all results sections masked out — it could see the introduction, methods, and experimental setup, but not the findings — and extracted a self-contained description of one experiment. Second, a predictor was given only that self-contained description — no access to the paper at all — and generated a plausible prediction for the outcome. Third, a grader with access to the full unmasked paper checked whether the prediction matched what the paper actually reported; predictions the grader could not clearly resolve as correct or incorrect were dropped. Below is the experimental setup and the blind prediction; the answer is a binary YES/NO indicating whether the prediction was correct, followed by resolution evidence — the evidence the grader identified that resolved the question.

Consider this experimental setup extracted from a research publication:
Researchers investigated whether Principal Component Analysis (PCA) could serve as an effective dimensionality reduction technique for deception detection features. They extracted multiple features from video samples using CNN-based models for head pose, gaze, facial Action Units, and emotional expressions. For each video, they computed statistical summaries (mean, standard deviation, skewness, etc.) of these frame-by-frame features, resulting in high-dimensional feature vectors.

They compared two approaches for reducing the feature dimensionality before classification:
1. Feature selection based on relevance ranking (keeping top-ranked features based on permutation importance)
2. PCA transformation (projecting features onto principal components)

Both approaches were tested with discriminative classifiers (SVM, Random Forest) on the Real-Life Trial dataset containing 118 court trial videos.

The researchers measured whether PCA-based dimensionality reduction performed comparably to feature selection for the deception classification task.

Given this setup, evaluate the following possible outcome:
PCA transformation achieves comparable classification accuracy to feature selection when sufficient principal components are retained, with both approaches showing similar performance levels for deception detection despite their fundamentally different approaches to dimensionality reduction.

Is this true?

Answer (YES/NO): NO